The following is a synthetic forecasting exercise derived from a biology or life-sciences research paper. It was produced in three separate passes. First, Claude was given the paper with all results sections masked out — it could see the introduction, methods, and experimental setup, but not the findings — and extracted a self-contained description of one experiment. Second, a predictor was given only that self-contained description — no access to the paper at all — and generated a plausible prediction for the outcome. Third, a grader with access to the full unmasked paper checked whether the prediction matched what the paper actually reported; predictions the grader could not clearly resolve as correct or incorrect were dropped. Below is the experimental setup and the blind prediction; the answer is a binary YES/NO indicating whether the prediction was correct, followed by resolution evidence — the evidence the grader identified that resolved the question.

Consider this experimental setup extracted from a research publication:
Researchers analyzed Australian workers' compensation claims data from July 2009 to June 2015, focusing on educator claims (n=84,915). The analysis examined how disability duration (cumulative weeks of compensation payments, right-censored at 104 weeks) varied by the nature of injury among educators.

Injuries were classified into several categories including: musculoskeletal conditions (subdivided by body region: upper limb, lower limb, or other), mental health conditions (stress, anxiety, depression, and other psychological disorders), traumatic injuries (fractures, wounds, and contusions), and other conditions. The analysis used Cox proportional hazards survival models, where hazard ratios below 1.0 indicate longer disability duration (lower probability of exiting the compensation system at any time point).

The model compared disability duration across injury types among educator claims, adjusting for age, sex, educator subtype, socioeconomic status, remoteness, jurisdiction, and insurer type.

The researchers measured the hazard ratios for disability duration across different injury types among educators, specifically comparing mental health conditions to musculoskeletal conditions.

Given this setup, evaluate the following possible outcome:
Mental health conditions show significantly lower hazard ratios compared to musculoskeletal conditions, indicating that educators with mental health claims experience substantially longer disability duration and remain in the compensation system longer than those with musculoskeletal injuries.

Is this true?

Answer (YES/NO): NO